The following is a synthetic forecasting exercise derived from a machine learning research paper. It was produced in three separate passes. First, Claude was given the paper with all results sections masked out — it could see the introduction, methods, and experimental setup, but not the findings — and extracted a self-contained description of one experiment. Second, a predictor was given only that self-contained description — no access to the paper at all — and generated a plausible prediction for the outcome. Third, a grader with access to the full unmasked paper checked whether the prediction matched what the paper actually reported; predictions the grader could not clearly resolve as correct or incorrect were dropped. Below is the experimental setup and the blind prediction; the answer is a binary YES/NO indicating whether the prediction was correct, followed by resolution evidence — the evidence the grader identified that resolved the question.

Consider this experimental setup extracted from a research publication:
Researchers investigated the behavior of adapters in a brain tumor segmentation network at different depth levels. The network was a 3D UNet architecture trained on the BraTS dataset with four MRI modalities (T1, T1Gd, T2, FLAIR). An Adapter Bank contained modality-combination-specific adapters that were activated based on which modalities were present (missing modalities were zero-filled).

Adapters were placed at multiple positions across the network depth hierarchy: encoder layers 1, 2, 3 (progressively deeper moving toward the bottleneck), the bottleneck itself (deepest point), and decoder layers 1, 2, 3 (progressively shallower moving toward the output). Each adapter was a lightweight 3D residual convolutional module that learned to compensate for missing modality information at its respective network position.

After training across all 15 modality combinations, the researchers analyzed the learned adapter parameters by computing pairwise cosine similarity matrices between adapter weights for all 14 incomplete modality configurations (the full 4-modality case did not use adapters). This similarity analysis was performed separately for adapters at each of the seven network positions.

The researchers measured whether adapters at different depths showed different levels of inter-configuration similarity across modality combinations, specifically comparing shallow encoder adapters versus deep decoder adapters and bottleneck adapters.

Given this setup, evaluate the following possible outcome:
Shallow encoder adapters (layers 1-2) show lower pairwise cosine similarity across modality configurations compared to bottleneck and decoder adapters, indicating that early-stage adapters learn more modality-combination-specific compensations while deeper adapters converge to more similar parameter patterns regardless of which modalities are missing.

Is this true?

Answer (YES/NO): YES